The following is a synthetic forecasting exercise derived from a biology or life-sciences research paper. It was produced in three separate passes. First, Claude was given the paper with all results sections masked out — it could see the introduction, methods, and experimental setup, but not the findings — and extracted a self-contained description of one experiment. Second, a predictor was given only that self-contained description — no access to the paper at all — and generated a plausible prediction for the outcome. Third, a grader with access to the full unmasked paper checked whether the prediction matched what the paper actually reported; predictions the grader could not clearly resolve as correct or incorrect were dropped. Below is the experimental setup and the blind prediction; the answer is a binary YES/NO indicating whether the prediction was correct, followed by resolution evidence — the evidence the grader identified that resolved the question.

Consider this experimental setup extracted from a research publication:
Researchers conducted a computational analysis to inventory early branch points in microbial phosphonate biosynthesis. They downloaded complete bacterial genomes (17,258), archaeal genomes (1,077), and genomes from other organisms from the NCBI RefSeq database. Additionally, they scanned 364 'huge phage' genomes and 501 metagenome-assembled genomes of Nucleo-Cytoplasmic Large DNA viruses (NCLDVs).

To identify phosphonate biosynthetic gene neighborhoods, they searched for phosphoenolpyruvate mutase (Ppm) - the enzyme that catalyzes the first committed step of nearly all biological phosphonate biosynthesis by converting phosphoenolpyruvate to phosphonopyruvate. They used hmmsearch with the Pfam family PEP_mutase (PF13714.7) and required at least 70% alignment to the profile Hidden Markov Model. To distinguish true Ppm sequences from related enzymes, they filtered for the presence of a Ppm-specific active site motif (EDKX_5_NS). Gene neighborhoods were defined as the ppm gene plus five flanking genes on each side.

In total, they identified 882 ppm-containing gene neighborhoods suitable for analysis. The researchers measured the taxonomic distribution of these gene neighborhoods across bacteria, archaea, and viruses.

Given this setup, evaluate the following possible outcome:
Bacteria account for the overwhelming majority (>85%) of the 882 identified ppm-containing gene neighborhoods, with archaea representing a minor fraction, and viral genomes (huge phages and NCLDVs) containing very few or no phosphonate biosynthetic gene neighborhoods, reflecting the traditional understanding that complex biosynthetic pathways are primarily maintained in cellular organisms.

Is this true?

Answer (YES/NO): YES